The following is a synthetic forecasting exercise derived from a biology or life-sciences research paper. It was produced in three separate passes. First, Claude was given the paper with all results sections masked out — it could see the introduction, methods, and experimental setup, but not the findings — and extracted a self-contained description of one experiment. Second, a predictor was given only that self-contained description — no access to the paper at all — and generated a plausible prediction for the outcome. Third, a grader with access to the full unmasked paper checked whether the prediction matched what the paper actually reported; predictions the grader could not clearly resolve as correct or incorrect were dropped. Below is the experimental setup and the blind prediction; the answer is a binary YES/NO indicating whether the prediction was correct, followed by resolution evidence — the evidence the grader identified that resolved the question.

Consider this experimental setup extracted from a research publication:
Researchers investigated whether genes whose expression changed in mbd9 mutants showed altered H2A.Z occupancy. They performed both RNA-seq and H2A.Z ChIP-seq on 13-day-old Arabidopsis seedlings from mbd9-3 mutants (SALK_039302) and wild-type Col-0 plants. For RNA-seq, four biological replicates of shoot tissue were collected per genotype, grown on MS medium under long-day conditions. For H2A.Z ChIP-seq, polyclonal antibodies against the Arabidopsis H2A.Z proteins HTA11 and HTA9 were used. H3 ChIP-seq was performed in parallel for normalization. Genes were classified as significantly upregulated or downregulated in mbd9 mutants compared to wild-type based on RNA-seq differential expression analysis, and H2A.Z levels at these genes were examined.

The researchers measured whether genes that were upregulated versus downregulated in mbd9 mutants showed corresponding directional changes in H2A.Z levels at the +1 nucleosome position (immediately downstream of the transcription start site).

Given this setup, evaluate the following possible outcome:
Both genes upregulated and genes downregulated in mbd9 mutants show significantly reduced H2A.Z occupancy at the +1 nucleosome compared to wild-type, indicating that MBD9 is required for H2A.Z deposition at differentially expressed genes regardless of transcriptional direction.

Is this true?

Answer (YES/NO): NO